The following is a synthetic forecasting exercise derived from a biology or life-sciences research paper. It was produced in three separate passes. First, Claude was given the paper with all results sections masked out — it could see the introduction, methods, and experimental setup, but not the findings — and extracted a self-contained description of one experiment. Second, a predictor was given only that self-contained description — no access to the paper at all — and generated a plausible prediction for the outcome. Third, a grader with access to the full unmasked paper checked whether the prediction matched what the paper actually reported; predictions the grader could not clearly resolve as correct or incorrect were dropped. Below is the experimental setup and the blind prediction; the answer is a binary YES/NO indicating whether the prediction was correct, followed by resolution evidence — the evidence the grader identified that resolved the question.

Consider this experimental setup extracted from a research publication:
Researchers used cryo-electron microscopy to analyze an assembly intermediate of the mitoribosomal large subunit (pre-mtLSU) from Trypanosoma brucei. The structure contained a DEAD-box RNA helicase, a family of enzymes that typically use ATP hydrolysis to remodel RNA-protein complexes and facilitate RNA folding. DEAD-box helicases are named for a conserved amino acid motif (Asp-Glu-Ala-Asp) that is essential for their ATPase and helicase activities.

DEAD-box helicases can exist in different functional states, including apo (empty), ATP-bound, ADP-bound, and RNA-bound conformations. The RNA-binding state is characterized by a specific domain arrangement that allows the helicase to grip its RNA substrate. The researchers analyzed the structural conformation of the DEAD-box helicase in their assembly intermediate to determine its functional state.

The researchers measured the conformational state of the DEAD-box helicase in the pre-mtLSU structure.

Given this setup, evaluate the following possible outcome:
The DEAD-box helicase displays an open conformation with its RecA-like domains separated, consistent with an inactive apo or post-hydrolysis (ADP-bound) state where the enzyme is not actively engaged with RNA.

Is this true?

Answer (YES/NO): NO